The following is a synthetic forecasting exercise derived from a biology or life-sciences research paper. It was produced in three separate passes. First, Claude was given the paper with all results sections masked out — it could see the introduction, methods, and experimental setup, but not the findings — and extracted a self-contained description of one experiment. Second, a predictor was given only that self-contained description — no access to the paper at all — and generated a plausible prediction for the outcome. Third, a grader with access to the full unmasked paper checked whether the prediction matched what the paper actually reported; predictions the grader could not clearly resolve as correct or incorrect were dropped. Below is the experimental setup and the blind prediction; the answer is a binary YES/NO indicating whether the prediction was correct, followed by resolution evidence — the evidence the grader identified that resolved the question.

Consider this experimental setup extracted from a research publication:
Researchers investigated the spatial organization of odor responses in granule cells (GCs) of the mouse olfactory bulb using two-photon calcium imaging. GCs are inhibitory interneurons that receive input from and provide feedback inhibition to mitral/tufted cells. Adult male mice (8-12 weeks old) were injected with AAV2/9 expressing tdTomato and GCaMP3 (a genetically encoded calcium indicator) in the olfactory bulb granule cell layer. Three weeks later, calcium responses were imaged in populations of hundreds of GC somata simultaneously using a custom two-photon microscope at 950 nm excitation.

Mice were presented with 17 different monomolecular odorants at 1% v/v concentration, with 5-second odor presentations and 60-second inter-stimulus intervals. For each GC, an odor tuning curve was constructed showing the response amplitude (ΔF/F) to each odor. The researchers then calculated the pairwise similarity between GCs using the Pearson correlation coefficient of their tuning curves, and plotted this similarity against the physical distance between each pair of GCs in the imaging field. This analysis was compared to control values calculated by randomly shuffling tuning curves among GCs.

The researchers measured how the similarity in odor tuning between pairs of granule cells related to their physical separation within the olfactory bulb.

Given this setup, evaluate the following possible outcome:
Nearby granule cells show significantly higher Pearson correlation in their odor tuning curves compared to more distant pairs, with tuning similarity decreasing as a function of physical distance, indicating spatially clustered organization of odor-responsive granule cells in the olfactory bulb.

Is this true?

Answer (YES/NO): NO